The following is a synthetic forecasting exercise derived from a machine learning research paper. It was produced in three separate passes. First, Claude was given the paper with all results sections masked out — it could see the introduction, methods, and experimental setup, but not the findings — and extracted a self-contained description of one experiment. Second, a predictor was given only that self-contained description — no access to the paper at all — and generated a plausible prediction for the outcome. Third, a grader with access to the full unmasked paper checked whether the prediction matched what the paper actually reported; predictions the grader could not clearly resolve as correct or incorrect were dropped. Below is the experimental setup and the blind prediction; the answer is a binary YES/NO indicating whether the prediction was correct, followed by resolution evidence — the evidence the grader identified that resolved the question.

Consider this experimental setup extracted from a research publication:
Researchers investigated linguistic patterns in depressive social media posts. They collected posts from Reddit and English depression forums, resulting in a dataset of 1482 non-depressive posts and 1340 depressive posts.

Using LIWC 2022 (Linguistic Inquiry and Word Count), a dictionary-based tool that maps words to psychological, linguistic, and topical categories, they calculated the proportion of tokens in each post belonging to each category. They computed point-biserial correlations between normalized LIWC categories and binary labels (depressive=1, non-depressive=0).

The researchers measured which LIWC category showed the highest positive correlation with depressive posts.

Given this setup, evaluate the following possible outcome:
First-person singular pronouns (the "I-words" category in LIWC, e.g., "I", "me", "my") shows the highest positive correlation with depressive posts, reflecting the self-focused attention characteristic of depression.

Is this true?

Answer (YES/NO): NO